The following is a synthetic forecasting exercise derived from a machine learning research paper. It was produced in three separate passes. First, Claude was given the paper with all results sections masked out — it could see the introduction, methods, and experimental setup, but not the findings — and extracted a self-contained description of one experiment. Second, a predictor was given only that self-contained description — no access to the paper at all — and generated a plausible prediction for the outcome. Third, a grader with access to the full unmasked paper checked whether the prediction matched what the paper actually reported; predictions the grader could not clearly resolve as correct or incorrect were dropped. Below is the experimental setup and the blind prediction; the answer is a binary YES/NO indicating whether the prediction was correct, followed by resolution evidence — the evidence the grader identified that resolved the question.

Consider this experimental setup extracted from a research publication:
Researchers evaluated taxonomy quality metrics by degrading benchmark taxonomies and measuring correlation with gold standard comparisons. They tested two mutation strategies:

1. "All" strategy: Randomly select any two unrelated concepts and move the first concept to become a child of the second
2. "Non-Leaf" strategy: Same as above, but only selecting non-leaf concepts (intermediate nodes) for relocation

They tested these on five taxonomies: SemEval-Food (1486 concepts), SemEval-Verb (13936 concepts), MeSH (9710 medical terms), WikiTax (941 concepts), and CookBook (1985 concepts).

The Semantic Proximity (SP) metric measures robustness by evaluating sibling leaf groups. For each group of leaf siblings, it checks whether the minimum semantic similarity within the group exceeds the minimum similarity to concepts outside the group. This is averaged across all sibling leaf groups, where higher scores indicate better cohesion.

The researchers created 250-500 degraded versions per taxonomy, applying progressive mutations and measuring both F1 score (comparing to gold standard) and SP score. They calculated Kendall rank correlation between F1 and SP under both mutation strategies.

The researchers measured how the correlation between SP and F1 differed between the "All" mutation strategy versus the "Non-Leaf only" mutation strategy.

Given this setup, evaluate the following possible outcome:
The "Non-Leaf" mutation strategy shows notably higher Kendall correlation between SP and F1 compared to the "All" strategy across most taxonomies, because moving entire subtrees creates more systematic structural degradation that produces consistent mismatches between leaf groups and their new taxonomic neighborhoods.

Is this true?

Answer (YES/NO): NO